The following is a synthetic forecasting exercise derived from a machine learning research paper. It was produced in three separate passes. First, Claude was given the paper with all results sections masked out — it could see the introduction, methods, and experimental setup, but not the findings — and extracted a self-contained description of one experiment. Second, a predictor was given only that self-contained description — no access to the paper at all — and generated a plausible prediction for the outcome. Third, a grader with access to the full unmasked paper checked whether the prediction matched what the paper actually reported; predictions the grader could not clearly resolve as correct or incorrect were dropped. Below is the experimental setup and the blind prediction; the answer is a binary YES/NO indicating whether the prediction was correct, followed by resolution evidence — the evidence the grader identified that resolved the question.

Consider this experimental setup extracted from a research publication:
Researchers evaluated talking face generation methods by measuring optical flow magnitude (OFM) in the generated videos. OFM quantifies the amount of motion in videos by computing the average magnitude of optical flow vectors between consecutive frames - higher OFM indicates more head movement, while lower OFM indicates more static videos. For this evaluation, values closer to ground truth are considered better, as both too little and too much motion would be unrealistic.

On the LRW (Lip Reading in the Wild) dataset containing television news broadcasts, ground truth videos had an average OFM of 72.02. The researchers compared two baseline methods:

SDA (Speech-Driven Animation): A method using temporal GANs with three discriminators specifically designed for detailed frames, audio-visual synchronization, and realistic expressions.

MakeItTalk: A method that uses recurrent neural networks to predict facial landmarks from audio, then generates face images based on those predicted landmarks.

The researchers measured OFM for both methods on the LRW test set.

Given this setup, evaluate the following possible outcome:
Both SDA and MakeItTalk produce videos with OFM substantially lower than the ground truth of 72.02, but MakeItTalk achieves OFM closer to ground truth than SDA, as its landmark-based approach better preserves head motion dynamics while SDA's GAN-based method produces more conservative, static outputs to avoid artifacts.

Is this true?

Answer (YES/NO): NO